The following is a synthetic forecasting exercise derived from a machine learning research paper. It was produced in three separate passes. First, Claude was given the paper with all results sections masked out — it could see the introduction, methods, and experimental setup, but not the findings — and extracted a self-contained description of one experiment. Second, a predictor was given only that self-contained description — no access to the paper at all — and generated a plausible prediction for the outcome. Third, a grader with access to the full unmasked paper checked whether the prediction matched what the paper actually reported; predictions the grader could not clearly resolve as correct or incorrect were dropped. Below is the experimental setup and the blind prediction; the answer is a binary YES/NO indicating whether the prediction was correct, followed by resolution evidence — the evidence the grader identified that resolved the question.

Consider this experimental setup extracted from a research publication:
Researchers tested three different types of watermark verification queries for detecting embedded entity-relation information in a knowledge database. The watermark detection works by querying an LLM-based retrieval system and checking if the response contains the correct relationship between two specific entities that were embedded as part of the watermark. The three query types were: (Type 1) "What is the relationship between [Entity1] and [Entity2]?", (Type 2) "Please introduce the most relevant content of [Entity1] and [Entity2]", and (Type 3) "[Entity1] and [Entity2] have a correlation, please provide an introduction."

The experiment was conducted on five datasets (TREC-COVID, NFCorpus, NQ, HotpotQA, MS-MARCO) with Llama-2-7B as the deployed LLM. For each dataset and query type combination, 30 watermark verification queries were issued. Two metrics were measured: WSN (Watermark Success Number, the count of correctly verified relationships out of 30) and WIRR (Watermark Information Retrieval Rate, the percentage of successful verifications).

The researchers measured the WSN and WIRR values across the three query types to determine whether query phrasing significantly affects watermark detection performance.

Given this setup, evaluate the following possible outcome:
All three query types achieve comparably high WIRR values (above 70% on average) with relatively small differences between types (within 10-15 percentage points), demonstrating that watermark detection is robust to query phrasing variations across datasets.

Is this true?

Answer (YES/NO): YES